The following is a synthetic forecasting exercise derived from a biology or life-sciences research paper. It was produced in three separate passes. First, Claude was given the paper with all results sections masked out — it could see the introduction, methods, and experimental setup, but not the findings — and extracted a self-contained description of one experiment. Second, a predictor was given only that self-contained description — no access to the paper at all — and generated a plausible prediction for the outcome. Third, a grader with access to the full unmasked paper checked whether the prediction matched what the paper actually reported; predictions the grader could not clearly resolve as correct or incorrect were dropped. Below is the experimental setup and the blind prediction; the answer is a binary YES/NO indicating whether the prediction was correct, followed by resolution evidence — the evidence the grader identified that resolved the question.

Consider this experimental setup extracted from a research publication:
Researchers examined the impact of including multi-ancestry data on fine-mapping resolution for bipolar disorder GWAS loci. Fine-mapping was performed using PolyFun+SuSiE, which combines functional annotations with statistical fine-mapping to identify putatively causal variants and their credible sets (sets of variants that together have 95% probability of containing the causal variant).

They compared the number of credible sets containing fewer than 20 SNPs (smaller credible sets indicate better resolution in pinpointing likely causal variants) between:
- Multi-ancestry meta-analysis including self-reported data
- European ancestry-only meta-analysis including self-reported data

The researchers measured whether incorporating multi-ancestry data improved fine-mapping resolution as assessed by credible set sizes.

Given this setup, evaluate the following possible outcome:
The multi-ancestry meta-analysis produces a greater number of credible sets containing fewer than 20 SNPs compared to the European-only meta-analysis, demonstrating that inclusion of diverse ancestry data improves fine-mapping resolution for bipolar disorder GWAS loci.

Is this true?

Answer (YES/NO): YES